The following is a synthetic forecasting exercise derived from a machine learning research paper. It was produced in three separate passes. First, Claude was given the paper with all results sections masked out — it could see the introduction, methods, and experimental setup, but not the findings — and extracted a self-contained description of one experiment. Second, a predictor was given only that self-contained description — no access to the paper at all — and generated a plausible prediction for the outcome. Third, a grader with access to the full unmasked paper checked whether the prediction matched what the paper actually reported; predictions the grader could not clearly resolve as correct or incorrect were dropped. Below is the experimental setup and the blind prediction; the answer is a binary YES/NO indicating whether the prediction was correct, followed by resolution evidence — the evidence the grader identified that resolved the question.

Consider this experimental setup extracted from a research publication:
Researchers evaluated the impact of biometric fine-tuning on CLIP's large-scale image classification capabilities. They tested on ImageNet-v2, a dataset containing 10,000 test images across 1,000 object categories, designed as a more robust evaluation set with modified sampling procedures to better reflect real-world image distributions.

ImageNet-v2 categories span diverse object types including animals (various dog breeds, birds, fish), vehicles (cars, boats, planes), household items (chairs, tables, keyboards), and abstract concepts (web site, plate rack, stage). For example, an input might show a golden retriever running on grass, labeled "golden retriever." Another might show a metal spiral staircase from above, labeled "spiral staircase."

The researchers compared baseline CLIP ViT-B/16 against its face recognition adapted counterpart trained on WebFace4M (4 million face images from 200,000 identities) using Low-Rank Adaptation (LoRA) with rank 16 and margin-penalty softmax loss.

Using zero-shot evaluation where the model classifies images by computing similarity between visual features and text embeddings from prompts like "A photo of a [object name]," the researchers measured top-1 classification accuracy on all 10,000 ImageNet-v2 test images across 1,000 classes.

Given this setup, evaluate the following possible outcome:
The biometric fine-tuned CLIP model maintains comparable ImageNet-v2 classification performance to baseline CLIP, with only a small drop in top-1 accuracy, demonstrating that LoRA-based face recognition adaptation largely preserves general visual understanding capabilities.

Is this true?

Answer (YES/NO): NO